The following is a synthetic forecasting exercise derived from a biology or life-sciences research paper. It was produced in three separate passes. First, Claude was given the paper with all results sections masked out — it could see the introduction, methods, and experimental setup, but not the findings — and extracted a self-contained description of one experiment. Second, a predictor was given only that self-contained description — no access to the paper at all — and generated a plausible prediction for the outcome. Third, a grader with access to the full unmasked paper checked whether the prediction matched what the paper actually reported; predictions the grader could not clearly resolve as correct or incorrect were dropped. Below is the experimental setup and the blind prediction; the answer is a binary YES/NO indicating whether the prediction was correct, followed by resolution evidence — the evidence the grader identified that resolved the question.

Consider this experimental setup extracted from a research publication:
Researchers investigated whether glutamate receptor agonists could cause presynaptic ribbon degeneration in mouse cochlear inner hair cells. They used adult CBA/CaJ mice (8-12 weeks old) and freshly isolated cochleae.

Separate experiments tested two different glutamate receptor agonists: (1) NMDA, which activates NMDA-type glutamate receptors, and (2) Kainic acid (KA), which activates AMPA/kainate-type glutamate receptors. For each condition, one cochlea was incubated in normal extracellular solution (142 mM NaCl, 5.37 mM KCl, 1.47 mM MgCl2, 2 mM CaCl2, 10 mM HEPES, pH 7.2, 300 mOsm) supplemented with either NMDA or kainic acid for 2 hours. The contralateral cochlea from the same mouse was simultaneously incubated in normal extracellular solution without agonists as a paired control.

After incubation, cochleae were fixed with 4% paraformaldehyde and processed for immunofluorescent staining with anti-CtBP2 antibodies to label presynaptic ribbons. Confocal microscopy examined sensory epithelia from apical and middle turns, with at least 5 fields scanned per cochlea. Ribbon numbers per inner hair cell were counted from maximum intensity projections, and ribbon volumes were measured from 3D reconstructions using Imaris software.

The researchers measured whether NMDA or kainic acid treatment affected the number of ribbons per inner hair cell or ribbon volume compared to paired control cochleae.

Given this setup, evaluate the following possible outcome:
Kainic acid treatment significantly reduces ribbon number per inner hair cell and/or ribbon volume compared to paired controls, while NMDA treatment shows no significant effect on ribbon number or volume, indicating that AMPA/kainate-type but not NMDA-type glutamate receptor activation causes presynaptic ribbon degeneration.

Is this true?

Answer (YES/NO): NO